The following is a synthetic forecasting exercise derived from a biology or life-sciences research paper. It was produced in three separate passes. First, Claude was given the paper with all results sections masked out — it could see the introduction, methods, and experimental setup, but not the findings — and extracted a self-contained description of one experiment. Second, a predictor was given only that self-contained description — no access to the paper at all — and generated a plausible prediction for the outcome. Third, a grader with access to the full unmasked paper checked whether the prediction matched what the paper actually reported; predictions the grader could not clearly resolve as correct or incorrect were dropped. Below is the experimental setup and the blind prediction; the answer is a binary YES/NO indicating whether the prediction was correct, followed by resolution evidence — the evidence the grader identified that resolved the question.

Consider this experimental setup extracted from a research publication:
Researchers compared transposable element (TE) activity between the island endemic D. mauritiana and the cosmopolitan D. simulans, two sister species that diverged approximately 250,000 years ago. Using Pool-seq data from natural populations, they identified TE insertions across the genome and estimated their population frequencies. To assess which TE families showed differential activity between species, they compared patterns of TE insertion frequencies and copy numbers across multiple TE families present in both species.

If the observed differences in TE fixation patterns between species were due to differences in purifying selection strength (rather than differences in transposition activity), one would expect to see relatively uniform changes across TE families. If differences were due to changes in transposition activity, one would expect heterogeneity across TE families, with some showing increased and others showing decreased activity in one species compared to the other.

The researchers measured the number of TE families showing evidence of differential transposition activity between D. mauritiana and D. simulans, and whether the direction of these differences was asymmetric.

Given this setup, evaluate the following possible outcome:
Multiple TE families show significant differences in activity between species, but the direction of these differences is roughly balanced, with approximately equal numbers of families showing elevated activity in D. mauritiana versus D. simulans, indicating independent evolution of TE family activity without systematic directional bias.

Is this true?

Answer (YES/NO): NO